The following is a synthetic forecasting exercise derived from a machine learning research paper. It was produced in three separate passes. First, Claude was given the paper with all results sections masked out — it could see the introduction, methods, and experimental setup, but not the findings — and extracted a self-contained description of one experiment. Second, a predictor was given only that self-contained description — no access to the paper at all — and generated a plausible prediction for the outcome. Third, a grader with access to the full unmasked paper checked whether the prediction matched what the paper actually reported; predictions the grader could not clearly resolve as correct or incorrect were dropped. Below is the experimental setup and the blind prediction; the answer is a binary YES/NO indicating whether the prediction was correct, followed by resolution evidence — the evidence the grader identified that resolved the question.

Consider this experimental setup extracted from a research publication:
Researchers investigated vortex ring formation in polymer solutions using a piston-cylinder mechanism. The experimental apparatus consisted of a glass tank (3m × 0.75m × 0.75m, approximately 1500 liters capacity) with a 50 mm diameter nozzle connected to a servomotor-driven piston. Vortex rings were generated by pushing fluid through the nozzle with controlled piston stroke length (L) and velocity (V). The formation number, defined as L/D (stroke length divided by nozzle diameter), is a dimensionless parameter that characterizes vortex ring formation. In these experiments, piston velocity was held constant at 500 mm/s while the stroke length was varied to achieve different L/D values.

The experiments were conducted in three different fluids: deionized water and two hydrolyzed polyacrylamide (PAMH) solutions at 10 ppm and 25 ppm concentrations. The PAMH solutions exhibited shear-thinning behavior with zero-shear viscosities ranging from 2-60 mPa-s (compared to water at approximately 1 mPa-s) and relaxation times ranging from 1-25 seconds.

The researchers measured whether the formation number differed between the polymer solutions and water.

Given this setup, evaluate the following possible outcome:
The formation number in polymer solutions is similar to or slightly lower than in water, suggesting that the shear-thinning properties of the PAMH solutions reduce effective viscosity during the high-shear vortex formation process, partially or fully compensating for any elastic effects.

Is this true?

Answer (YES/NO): YES